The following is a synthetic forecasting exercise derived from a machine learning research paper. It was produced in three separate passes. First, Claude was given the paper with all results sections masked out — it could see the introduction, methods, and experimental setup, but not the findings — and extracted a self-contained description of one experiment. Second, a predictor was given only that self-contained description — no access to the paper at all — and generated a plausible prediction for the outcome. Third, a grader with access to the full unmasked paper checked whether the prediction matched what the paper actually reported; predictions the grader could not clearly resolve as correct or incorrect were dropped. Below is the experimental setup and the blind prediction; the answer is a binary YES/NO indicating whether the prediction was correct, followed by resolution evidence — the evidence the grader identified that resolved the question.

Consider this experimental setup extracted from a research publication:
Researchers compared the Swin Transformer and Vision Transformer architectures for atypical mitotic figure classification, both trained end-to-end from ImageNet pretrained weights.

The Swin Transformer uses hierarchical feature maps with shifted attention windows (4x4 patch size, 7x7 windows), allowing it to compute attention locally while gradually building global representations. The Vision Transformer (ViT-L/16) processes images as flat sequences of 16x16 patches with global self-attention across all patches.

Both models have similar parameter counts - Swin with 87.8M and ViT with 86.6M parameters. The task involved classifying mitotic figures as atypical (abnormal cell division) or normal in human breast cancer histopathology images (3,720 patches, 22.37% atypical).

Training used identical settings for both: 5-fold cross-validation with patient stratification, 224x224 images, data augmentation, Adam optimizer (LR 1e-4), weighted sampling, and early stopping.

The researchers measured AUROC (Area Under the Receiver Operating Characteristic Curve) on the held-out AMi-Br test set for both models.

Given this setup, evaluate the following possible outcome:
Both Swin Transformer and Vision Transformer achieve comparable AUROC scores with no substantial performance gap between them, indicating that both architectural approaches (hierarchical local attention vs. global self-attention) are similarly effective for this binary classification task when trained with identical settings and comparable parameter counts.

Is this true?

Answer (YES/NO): NO